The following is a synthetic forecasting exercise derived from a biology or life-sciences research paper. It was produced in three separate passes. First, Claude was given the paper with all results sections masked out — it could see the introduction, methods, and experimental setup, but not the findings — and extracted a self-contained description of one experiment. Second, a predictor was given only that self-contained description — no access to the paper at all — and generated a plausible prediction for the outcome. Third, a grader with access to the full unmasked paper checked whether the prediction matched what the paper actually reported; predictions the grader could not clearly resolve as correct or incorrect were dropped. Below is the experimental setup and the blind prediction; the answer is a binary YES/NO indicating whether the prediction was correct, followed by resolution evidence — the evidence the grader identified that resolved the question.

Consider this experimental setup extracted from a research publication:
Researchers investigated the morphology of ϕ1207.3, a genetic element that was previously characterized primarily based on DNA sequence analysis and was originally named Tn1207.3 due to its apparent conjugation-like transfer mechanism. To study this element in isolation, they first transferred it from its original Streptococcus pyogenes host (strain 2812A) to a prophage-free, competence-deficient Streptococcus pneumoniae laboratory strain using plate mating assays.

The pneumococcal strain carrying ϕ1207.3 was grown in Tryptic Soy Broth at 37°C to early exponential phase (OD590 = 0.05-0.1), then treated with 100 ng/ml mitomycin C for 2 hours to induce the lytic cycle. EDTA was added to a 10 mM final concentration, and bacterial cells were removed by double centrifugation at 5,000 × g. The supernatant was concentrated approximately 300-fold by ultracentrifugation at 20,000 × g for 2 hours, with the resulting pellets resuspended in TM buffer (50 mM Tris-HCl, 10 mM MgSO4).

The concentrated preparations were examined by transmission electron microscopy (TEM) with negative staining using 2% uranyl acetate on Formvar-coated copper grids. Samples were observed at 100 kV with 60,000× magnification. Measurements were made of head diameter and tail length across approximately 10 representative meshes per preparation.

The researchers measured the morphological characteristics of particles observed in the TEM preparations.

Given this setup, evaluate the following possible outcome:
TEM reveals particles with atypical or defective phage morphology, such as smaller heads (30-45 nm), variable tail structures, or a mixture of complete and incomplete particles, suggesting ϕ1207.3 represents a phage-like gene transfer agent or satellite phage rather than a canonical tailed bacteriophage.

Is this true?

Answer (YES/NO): NO